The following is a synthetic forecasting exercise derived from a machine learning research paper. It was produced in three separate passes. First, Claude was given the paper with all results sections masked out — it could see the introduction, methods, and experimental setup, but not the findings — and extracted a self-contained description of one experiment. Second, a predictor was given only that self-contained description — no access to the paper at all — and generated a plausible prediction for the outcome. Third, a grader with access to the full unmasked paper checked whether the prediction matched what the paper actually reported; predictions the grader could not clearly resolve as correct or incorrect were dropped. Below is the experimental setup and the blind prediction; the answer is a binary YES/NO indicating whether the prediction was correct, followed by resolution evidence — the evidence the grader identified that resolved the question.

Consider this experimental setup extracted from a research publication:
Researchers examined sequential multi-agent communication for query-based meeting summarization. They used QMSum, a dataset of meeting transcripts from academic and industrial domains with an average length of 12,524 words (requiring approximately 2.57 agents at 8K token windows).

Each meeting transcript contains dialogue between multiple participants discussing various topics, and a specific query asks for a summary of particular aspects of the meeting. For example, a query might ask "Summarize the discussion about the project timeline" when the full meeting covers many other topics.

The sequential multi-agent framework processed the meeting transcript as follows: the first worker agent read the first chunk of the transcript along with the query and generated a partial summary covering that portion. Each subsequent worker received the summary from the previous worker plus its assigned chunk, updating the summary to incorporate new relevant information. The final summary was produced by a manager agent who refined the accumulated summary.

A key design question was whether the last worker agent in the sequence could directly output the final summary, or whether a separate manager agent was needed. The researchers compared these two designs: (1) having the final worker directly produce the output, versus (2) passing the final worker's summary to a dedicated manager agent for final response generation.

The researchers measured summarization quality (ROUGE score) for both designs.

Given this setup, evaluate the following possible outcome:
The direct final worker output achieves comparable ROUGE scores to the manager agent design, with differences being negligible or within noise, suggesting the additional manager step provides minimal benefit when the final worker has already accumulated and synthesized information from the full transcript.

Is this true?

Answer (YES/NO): NO